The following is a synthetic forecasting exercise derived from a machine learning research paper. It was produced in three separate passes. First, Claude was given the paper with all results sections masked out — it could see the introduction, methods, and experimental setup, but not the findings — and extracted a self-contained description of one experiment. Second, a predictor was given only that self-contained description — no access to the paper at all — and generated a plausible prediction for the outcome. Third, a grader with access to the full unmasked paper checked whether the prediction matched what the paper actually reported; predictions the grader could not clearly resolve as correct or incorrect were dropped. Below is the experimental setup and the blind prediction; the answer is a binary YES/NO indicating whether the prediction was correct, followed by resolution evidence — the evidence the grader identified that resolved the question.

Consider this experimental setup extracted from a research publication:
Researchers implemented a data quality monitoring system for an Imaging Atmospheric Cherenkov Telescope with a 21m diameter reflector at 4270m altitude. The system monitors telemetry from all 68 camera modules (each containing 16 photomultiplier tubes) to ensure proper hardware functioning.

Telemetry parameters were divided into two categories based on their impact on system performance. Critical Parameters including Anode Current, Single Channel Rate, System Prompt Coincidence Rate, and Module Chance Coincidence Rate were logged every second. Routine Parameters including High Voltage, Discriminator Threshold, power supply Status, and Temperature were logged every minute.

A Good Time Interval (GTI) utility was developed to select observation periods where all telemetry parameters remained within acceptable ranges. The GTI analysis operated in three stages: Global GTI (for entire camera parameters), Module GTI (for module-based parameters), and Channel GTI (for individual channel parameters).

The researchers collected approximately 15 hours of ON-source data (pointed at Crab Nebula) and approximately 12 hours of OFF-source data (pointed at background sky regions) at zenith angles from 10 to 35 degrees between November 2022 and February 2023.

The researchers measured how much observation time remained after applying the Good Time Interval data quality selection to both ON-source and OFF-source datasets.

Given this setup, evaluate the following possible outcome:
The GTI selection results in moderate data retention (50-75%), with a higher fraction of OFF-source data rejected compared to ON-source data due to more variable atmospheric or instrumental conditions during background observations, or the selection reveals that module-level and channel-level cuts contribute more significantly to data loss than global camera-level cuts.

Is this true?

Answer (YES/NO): NO